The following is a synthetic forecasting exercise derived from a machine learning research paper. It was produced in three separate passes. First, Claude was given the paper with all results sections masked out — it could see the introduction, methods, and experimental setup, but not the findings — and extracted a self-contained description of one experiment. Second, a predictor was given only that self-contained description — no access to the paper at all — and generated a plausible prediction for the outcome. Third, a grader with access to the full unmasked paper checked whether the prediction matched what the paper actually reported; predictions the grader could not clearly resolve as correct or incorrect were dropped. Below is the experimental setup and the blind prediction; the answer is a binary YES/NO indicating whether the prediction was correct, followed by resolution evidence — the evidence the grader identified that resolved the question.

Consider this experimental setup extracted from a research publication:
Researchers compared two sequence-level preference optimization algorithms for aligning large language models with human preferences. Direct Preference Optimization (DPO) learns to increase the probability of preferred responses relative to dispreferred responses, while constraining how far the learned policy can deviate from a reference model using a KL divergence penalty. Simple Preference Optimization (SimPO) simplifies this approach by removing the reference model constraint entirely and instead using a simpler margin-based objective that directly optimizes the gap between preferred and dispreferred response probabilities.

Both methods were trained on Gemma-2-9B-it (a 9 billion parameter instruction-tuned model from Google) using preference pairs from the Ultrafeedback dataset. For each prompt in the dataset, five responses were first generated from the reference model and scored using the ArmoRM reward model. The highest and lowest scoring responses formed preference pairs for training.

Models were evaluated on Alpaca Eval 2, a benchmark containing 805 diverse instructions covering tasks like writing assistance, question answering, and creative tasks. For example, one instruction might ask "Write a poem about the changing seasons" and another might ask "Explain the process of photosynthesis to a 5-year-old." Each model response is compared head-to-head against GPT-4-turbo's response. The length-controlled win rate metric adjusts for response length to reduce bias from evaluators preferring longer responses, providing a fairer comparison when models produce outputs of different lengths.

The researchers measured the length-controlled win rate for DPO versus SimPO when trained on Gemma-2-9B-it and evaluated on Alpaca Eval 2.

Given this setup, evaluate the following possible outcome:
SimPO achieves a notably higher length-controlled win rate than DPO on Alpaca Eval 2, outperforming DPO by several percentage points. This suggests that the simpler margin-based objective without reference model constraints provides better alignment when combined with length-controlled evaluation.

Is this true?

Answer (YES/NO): YES